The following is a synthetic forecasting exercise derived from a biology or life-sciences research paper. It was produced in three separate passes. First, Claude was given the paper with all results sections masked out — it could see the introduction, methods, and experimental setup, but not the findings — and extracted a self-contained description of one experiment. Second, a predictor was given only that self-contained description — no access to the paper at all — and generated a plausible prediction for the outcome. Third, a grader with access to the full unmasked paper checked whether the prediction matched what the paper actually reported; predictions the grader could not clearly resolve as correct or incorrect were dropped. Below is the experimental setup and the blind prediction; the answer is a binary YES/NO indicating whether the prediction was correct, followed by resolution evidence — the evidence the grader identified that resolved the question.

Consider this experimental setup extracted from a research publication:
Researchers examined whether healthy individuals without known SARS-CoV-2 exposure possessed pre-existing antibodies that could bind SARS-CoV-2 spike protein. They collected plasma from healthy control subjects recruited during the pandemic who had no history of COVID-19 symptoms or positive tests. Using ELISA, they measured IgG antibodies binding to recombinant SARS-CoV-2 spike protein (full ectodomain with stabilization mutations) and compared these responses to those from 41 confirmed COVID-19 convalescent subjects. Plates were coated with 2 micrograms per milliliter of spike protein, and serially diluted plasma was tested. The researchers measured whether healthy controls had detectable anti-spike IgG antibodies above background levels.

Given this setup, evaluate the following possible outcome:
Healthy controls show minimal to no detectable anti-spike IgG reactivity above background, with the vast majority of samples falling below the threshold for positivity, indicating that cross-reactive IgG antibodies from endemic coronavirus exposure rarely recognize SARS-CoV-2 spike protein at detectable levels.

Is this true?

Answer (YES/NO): YES